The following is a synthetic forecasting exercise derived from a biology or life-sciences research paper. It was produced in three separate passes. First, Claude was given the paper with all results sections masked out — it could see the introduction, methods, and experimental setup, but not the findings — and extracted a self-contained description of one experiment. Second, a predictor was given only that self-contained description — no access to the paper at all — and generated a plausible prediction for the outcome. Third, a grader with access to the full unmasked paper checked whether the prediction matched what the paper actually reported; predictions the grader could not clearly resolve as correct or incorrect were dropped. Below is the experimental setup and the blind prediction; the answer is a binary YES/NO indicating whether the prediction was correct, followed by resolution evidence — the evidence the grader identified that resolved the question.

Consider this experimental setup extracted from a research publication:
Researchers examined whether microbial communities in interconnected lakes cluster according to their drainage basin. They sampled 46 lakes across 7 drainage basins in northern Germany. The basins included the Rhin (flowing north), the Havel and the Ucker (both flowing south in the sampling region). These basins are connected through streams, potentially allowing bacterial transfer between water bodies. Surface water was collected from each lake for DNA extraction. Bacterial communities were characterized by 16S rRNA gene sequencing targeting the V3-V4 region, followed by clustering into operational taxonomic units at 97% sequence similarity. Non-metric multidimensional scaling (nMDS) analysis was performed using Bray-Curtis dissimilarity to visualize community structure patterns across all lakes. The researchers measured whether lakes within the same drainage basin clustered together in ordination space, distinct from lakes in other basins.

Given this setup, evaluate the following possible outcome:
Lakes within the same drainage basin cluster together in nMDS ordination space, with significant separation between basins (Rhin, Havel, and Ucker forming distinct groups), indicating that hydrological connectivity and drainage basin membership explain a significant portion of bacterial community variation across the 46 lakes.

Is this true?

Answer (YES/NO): NO